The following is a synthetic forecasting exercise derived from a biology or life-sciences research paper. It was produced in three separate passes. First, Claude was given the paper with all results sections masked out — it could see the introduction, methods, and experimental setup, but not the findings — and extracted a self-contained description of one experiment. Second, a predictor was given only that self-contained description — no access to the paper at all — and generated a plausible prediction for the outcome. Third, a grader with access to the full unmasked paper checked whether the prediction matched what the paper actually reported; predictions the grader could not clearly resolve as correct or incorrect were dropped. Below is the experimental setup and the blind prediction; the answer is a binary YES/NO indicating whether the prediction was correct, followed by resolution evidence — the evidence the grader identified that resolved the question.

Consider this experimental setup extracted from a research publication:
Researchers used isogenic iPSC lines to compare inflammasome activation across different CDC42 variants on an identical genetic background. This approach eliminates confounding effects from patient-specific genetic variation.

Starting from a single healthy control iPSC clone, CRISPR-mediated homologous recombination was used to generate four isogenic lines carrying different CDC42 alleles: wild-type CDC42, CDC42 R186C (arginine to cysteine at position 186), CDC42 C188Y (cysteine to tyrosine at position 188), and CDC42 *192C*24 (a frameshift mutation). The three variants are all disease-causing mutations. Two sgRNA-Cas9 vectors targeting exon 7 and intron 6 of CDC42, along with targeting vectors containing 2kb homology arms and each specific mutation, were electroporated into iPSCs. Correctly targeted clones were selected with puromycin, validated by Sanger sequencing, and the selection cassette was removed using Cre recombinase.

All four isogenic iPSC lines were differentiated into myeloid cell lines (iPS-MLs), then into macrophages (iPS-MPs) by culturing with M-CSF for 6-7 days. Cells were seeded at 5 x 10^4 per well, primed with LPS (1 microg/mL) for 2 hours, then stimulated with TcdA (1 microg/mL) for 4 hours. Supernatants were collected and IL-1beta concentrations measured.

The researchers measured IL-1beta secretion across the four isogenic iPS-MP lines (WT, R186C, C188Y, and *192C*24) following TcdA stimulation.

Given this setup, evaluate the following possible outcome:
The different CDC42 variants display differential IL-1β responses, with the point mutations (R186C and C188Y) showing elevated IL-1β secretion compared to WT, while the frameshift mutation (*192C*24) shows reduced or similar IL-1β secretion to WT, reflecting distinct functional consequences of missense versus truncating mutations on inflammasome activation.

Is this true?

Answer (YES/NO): NO